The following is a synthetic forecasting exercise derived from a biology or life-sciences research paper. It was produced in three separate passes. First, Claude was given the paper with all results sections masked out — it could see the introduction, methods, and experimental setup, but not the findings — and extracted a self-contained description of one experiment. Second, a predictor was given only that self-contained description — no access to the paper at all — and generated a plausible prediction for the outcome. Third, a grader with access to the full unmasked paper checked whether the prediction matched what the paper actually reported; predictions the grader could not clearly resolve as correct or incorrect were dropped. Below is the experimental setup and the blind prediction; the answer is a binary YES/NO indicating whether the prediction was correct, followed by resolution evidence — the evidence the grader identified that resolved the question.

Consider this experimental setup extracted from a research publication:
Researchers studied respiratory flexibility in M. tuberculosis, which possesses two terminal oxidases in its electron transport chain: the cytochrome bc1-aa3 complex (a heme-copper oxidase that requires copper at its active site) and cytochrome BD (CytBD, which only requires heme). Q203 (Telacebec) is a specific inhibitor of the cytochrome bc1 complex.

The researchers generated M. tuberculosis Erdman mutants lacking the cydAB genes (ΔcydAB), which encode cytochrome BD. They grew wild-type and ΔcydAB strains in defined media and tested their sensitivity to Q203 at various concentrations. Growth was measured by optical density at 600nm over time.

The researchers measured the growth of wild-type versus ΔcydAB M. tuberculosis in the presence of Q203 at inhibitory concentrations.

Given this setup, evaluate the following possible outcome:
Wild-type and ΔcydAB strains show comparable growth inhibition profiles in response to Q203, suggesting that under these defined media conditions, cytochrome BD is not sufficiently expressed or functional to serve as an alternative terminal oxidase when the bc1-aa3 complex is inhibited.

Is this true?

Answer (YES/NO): NO